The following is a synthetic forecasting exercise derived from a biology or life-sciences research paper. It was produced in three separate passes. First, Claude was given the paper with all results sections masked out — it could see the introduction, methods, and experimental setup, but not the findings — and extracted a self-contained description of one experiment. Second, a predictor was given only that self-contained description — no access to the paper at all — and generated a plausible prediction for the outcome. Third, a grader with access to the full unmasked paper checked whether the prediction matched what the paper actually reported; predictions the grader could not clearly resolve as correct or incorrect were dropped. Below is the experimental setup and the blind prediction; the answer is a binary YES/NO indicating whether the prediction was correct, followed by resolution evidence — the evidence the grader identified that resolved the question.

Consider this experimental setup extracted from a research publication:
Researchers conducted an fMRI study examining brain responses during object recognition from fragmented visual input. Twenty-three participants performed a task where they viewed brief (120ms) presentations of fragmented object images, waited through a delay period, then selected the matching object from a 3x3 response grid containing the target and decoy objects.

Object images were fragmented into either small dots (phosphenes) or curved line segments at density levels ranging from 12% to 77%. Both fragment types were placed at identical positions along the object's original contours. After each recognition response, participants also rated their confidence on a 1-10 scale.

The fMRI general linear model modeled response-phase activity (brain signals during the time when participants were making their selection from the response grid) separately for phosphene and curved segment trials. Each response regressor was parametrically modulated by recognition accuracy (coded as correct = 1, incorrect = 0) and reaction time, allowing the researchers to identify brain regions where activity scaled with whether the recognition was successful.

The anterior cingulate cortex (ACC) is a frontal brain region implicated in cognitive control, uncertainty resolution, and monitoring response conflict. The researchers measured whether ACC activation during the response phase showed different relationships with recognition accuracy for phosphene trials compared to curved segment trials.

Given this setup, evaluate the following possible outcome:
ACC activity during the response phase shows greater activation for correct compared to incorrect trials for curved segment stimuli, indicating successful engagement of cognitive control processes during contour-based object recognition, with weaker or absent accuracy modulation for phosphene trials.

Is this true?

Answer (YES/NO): NO